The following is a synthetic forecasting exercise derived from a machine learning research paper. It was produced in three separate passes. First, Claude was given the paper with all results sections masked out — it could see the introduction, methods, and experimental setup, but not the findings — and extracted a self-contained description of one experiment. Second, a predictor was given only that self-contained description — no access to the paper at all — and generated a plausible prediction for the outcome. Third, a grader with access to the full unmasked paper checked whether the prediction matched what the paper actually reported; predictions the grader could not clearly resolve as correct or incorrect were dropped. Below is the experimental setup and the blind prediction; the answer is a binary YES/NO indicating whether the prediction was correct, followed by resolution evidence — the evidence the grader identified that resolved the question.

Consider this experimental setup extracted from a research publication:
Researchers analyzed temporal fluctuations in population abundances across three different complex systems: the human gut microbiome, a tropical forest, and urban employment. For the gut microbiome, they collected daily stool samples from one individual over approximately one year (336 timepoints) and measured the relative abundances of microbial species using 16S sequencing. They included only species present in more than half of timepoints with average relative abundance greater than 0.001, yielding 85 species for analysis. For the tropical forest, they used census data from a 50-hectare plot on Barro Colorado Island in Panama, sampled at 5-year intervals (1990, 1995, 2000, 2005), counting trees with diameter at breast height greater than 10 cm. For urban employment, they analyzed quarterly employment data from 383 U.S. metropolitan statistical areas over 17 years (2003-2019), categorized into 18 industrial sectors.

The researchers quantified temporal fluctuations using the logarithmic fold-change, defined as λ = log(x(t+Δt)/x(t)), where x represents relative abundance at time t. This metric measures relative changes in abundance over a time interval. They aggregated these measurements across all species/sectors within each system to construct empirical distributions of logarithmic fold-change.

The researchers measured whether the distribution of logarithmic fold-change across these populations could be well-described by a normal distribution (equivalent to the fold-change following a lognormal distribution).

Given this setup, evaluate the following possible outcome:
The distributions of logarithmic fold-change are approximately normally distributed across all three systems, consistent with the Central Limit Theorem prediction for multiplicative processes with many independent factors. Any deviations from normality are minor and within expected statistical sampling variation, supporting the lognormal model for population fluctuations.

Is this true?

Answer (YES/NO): NO